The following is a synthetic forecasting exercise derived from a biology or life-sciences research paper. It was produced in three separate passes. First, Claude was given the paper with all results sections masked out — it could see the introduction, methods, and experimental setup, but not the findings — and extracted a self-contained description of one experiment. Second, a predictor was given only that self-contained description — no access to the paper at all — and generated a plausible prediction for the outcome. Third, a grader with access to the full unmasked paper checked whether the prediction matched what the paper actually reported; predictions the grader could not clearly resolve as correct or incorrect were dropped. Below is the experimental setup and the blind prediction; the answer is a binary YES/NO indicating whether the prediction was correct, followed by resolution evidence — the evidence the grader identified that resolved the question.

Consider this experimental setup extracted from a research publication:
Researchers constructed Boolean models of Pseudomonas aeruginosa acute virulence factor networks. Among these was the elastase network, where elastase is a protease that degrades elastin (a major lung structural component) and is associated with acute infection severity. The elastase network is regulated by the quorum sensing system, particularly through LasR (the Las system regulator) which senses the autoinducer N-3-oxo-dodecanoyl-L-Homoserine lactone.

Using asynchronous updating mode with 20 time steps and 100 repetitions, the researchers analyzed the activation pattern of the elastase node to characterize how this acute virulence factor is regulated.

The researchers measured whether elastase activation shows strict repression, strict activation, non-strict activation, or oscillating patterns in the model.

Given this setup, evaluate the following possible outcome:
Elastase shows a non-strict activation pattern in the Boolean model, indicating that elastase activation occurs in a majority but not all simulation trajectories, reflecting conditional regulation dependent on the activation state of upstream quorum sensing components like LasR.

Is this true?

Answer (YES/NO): NO